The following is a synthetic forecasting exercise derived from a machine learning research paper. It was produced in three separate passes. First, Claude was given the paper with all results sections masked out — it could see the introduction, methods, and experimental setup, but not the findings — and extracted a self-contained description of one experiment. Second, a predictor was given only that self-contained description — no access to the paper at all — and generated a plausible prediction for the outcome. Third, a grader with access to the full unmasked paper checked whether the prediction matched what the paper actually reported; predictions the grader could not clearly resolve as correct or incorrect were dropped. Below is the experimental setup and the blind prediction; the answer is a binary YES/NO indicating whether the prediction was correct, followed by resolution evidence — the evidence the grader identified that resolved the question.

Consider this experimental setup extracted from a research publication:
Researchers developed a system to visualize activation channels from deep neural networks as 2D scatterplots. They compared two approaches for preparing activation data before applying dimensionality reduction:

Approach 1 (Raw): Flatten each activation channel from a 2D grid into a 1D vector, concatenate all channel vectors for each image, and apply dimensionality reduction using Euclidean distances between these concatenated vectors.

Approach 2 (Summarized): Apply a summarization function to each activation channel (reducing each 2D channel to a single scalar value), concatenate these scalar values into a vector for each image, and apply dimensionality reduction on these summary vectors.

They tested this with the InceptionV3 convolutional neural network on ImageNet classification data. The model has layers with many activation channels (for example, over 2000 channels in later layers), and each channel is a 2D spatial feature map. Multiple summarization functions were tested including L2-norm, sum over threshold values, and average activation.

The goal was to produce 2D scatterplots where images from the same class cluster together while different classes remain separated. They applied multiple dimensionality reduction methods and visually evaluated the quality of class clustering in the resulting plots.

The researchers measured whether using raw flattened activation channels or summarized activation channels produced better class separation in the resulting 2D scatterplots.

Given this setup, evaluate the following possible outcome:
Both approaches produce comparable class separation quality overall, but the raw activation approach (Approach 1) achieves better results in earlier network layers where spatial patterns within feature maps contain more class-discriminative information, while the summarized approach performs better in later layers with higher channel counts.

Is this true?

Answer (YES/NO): NO